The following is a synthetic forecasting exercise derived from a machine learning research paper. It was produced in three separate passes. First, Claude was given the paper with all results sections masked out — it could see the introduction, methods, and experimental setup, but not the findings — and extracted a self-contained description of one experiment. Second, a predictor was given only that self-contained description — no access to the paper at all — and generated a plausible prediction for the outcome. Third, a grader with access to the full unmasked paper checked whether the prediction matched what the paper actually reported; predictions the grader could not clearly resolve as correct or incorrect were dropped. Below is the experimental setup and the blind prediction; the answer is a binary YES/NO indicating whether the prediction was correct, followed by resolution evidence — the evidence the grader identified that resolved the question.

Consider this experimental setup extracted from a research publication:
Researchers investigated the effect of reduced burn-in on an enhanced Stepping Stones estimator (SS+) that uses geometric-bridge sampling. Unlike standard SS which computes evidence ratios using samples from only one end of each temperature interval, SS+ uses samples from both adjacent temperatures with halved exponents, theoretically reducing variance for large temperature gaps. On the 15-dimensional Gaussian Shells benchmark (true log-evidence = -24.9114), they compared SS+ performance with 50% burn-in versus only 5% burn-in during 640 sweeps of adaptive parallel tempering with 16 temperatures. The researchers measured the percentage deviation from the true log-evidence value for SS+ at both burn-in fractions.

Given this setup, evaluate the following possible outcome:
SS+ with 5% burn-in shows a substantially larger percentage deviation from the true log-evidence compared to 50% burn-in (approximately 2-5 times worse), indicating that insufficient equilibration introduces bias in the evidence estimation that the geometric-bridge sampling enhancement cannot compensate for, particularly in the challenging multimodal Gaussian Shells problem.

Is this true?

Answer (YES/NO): YES